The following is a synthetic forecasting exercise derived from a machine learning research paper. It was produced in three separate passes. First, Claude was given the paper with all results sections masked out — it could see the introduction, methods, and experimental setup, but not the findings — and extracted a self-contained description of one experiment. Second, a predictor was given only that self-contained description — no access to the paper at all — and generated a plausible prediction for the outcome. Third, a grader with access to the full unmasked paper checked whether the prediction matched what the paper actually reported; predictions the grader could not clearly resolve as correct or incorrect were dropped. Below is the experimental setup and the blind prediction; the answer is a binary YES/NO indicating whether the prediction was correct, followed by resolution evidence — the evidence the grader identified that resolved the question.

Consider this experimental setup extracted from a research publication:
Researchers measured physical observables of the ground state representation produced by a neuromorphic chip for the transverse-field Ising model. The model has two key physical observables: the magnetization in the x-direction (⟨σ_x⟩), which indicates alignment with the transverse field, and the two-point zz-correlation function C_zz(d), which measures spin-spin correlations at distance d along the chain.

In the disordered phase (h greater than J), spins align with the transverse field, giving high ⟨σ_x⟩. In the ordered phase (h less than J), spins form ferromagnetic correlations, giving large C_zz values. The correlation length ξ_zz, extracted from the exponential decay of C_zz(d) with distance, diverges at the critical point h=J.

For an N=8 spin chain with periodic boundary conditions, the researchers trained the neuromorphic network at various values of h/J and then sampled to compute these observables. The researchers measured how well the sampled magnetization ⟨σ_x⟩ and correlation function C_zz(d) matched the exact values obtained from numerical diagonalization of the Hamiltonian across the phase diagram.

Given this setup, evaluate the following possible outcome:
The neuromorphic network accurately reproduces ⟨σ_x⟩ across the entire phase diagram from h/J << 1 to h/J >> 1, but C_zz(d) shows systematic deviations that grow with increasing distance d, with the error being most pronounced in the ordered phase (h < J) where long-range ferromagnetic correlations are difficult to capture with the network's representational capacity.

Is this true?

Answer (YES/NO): NO